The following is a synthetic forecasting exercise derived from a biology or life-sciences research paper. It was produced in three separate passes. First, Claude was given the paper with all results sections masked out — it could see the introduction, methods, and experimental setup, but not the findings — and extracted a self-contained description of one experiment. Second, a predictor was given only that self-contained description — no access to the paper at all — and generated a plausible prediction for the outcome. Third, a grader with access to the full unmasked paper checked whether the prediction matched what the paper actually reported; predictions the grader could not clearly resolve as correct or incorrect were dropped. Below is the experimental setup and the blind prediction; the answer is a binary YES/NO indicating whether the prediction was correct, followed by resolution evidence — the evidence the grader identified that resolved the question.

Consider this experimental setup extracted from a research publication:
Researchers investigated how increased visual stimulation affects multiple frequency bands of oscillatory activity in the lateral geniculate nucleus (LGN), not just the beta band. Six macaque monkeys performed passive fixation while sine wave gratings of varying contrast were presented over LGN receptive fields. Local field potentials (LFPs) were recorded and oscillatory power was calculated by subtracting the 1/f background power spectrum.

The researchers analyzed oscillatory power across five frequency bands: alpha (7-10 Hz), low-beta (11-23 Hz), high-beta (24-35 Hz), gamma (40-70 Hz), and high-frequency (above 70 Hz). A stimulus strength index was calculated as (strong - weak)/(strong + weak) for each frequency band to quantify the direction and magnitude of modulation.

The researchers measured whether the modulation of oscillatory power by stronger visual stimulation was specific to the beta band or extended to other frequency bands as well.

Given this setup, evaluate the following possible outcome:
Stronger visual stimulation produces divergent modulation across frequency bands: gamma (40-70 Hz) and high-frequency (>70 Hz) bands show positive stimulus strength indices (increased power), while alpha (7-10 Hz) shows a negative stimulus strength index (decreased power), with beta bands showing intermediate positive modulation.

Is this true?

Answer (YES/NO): NO